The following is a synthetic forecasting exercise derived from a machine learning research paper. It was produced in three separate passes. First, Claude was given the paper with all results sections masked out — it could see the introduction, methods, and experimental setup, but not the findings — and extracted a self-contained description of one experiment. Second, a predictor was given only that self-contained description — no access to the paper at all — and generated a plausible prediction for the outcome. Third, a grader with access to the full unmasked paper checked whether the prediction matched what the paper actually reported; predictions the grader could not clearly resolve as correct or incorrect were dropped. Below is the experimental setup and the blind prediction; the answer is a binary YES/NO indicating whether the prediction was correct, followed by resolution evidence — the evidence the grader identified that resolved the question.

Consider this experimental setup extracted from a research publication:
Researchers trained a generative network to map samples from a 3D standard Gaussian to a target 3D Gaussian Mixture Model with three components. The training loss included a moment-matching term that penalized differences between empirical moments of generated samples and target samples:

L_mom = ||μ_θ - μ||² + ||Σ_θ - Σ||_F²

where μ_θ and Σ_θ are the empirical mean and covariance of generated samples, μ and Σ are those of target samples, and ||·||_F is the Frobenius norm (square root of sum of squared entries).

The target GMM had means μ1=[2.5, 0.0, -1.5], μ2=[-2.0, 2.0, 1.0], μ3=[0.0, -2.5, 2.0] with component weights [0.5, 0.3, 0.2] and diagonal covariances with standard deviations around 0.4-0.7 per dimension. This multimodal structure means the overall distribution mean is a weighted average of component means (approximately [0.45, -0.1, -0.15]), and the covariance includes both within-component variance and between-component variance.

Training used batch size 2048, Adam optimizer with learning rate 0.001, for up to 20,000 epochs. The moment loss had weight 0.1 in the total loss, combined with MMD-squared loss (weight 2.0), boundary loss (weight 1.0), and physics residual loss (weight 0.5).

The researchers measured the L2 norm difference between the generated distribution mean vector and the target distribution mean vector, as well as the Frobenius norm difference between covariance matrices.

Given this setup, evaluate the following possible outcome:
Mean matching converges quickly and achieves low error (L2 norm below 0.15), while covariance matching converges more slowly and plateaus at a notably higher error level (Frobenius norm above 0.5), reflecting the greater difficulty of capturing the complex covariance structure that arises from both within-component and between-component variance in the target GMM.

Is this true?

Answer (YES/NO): NO